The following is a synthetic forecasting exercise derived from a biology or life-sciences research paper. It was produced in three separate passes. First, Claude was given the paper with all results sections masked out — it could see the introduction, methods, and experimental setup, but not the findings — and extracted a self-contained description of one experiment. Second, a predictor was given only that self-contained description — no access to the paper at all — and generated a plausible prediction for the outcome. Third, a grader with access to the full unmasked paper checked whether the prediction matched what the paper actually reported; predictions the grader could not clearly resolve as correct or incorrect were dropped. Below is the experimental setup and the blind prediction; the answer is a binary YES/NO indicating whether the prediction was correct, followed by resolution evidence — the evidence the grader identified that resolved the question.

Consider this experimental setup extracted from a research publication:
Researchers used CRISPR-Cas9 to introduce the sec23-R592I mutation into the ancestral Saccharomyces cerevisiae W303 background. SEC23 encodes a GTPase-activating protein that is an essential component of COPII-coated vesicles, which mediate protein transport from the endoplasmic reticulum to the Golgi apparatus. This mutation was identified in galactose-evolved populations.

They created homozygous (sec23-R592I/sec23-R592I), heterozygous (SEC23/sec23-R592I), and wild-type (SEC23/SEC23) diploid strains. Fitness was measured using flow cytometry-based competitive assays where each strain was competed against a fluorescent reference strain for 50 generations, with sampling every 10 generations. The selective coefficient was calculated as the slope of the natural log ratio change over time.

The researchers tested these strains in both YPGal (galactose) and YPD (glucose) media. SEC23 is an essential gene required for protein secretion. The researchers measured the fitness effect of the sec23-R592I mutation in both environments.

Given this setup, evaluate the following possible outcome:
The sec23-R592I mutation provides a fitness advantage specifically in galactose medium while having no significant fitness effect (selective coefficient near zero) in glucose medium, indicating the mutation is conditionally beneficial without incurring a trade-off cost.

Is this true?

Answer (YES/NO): NO